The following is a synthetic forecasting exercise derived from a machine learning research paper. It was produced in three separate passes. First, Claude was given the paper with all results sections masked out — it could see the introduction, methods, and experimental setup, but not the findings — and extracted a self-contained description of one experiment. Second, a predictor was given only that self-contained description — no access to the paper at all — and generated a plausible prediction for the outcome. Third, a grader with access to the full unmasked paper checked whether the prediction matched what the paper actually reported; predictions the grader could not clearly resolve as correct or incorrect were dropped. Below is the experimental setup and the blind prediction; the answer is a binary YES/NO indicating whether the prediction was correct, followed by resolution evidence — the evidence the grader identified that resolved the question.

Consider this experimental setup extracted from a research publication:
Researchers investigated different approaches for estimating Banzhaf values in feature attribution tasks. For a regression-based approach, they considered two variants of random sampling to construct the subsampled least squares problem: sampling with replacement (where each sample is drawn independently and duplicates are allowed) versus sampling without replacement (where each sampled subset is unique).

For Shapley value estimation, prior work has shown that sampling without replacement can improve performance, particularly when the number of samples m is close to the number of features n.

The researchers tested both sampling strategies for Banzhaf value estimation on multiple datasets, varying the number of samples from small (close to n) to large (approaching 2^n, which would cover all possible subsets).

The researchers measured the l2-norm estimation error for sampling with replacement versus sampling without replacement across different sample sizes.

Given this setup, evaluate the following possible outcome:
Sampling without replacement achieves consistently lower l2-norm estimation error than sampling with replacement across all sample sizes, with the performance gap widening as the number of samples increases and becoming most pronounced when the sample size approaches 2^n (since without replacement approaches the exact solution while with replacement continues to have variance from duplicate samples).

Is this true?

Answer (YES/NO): NO